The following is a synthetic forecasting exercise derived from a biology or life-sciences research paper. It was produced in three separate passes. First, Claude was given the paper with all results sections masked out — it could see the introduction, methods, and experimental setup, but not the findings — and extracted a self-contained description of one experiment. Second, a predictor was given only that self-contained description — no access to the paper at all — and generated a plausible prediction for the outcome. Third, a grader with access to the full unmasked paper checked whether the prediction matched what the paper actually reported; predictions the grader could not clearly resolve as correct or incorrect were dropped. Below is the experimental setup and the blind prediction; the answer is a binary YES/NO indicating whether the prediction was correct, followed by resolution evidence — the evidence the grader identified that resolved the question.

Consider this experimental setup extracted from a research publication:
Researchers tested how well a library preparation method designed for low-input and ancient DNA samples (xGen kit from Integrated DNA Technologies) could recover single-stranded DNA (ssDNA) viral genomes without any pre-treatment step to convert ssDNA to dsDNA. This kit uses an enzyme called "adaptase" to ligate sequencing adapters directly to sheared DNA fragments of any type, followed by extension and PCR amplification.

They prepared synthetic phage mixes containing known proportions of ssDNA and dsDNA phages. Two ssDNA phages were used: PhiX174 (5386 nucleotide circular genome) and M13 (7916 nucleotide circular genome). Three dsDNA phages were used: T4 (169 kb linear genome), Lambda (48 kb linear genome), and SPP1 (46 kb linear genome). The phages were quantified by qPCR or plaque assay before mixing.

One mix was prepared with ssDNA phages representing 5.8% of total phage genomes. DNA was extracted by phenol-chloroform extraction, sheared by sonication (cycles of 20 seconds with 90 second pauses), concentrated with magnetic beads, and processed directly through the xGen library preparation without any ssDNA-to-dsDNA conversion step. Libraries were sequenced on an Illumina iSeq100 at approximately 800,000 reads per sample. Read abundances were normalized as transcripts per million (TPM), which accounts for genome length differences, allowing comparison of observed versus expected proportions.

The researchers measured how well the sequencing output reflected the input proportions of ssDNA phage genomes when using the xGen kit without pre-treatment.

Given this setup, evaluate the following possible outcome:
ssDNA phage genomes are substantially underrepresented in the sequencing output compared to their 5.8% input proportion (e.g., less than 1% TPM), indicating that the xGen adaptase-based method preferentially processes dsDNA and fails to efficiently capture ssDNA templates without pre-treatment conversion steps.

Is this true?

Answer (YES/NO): YES